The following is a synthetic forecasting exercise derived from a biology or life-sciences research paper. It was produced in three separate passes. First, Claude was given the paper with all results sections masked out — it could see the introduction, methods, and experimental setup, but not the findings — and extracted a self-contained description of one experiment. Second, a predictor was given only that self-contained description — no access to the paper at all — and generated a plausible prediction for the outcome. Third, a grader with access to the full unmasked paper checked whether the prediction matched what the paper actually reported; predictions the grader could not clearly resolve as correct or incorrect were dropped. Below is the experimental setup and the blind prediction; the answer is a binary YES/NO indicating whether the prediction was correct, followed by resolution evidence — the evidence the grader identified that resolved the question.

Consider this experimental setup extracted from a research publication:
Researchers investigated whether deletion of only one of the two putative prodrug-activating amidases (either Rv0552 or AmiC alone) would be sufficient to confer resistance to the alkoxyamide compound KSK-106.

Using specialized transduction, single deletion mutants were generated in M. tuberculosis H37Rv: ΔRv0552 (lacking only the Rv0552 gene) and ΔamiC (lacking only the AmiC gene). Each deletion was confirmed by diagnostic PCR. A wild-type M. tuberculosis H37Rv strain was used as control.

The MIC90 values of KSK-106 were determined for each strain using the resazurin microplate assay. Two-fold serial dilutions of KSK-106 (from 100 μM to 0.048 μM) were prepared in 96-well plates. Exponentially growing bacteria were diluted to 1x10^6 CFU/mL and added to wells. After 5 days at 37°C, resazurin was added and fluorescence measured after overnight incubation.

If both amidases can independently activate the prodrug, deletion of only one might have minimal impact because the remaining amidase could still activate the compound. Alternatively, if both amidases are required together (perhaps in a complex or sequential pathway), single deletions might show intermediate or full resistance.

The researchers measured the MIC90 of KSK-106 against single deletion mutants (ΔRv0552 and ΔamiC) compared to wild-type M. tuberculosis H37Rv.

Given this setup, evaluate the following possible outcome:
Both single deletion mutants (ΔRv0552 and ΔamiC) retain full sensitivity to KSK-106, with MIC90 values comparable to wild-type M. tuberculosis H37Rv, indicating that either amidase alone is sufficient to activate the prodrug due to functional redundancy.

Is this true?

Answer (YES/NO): NO